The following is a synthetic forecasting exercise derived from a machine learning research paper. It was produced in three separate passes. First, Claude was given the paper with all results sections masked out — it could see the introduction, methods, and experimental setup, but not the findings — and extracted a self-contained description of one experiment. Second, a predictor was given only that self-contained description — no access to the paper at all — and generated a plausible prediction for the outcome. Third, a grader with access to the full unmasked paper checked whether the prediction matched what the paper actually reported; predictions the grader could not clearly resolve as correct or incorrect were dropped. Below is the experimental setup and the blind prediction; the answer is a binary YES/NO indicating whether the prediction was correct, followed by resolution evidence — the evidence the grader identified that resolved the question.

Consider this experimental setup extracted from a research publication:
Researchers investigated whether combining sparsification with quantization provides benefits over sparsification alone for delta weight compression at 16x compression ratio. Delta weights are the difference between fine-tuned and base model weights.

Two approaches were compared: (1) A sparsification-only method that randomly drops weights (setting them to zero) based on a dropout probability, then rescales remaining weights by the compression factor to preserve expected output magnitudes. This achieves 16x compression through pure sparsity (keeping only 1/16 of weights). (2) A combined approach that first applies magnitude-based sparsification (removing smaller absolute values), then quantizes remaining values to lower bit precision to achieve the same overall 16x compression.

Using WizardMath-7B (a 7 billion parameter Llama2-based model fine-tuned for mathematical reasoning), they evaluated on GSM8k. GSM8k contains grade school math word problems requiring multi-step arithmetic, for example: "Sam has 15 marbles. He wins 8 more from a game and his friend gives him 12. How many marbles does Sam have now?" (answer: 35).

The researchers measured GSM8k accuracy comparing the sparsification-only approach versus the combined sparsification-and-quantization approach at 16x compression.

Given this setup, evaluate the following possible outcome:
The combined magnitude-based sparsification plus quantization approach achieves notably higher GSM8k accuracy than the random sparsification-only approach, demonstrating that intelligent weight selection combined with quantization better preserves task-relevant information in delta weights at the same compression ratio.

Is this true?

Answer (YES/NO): NO